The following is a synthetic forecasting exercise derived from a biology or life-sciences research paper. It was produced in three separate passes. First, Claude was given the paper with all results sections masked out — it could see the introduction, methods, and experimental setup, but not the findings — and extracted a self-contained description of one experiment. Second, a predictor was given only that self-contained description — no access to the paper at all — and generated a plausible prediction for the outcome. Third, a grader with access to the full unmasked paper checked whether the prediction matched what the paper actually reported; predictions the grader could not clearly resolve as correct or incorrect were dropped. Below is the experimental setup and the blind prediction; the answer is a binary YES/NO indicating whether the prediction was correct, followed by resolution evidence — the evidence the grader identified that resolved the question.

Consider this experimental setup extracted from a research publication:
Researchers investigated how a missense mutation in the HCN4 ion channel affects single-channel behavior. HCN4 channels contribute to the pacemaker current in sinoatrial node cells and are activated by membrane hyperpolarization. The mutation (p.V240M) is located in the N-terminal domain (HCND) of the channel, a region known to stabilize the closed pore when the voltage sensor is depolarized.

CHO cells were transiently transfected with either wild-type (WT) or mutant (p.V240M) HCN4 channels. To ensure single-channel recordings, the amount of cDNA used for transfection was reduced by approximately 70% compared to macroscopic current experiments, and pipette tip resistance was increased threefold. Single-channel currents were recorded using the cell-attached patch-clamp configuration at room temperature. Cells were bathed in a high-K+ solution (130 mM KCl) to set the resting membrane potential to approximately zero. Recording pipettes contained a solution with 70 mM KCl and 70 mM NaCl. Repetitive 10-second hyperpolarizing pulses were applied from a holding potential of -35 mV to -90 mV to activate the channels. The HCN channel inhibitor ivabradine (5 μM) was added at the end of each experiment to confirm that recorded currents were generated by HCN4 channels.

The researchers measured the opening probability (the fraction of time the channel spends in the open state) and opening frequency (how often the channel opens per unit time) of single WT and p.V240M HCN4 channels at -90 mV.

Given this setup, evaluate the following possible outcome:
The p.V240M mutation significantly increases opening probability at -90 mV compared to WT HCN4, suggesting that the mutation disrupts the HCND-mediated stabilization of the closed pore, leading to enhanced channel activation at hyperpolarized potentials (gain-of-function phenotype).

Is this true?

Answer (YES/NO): YES